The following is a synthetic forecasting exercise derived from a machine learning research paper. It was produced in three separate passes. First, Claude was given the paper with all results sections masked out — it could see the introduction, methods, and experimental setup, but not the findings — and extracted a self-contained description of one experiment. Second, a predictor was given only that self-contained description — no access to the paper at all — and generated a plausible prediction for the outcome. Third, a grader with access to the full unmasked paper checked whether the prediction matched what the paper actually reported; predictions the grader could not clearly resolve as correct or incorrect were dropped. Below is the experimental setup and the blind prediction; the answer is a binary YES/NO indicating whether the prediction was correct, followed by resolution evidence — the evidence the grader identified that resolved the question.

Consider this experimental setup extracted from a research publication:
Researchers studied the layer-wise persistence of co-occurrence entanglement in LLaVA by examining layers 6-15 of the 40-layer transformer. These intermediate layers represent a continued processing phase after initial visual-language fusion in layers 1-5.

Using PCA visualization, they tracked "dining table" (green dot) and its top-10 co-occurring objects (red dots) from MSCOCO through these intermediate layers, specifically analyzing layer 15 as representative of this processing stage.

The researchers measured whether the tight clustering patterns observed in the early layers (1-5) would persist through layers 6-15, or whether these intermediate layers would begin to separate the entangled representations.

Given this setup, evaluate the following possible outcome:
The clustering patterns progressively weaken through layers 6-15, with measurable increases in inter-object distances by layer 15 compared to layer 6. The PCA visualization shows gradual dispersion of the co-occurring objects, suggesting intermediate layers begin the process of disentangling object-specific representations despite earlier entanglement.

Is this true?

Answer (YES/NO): NO